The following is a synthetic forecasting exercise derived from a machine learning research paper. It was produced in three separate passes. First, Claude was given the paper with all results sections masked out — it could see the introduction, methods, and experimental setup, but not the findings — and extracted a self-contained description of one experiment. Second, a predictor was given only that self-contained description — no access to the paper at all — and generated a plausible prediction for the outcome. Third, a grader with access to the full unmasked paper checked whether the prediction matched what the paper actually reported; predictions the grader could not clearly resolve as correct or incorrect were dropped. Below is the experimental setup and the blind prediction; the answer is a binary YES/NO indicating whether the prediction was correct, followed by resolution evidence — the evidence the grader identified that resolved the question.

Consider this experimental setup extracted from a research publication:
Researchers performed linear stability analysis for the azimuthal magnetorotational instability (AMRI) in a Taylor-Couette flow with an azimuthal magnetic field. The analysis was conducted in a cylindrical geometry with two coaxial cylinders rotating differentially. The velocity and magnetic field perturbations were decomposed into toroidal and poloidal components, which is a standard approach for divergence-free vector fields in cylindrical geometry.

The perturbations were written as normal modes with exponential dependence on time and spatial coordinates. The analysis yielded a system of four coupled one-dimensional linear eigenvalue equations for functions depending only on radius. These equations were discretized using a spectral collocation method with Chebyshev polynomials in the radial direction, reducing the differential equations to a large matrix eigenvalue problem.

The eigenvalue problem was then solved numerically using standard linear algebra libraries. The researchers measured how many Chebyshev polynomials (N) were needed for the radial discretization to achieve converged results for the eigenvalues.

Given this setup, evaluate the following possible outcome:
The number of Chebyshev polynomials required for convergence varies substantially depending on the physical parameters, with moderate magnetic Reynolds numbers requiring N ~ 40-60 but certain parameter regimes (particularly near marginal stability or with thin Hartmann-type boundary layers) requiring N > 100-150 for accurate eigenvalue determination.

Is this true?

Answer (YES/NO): NO